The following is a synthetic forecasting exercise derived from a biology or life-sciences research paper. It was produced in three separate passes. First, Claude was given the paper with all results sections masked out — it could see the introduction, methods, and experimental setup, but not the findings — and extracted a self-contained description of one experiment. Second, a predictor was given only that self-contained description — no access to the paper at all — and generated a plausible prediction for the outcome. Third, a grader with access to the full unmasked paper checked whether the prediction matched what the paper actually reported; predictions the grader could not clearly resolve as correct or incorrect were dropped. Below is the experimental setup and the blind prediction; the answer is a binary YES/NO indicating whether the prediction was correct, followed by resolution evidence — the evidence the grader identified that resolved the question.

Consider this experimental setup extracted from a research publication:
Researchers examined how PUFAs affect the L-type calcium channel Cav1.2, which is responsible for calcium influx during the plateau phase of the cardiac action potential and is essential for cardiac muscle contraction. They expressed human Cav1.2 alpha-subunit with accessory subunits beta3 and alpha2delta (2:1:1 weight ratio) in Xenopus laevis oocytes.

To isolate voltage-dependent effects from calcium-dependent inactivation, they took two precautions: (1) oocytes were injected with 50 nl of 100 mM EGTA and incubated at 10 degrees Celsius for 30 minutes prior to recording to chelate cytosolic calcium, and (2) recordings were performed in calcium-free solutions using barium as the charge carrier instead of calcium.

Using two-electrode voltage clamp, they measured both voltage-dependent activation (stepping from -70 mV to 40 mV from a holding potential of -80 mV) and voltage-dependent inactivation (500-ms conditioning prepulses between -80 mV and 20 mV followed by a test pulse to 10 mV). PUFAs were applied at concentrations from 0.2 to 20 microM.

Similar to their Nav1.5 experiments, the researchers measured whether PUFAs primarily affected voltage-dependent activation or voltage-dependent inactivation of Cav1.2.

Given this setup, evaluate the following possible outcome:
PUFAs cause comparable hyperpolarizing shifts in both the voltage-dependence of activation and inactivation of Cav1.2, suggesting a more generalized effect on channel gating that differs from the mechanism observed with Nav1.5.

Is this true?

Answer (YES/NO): NO